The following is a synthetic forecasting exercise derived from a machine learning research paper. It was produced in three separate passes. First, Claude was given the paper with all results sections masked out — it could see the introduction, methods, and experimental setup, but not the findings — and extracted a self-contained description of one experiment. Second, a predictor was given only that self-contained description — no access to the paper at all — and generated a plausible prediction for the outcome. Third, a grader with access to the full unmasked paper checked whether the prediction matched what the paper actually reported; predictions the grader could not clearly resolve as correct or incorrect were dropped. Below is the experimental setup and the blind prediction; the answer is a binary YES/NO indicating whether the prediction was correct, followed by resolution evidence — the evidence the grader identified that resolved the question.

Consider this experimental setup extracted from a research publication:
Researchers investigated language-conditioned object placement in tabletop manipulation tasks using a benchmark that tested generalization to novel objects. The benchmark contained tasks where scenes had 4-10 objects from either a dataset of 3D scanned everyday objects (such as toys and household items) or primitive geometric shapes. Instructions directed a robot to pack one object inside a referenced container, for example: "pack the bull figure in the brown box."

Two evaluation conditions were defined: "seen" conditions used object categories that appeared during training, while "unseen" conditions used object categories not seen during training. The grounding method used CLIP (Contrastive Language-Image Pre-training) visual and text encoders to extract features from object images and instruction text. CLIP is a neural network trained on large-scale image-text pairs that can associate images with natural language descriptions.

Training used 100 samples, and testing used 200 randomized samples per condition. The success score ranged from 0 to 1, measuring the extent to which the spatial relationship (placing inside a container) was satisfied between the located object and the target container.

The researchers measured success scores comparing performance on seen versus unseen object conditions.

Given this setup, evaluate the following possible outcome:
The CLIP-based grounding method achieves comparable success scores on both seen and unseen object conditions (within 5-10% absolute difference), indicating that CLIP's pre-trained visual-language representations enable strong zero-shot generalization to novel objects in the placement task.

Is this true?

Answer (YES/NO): YES